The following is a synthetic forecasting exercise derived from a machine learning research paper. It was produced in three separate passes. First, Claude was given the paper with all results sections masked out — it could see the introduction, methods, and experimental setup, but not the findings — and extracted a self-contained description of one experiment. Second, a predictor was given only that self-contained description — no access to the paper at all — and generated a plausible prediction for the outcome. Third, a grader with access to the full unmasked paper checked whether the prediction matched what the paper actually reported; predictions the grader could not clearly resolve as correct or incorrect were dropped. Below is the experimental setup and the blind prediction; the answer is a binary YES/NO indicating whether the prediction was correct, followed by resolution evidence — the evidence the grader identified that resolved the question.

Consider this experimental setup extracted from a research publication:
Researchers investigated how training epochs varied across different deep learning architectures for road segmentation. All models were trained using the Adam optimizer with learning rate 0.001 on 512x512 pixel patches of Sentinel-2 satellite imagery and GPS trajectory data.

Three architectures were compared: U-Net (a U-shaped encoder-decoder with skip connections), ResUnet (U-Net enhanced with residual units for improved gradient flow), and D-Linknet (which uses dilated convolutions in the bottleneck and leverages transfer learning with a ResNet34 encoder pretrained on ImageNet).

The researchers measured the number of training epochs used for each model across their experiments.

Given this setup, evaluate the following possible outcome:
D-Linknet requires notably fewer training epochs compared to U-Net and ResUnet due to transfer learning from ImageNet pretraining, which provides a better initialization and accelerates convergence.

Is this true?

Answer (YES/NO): NO